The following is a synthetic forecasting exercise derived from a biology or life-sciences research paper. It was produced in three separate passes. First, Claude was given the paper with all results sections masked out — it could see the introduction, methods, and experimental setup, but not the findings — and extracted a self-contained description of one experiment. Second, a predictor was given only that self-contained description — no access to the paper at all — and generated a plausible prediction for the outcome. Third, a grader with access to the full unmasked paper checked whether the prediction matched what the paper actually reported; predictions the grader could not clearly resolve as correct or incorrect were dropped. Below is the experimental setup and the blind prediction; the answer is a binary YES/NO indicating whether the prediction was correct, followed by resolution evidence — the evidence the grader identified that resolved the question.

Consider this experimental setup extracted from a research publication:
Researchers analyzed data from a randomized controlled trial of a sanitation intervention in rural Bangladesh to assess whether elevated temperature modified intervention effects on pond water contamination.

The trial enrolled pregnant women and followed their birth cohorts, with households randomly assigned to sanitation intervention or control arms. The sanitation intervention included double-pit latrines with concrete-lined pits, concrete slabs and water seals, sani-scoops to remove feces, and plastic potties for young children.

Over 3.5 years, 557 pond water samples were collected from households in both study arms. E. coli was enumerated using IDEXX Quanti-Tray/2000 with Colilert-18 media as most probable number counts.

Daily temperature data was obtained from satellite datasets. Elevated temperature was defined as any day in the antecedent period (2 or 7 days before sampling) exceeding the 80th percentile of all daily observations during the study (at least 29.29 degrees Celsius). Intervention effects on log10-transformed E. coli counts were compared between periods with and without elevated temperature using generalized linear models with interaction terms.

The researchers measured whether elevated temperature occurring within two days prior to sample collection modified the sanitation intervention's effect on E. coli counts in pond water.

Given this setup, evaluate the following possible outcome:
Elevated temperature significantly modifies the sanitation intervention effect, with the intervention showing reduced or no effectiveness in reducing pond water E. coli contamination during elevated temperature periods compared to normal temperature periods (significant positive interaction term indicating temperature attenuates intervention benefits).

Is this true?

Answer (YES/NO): NO